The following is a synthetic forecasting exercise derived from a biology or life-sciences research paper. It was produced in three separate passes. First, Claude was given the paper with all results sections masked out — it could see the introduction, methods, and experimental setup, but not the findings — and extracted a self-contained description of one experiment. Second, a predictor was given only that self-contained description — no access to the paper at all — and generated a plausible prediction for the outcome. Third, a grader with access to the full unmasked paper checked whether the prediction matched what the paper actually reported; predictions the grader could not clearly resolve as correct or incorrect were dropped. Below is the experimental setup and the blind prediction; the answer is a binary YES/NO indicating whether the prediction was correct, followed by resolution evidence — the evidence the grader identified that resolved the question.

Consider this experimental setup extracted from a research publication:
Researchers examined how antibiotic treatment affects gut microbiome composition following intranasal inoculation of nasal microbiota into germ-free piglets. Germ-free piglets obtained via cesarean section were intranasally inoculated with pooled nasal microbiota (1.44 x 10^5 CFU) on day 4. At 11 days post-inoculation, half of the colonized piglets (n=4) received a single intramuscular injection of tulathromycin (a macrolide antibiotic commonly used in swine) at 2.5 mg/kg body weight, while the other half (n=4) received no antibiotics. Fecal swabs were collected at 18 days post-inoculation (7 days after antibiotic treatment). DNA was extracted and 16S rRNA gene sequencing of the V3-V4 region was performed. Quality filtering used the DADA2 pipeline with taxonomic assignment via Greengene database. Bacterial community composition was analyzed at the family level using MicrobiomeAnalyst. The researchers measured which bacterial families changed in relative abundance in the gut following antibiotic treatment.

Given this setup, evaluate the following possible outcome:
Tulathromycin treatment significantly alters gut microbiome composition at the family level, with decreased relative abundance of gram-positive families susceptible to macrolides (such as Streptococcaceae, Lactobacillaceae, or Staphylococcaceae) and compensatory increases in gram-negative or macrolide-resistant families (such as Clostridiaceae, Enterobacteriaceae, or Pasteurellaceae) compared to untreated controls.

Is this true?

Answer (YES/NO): NO